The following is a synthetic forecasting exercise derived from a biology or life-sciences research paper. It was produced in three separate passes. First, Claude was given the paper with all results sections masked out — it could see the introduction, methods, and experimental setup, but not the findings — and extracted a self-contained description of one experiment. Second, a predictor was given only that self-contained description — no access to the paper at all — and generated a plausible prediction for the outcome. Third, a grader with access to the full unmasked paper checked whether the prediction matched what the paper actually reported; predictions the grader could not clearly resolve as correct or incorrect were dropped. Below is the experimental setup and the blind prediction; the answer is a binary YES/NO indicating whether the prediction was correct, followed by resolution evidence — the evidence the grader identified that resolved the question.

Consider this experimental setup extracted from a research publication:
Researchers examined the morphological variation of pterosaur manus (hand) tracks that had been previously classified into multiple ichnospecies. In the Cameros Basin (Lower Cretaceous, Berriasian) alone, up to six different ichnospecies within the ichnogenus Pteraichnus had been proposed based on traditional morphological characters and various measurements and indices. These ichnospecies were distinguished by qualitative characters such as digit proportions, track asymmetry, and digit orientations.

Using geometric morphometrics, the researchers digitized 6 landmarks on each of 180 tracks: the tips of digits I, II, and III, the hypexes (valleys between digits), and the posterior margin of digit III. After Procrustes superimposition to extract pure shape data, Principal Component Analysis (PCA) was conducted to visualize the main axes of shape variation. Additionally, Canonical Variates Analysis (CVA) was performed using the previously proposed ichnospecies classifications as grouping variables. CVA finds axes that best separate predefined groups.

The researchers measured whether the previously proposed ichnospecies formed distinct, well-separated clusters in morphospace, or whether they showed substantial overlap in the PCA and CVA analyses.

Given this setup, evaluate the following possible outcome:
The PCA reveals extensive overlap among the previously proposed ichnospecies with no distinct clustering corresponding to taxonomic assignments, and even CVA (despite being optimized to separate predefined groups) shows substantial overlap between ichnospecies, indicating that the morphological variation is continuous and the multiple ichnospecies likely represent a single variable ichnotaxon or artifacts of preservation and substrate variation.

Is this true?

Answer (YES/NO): YES